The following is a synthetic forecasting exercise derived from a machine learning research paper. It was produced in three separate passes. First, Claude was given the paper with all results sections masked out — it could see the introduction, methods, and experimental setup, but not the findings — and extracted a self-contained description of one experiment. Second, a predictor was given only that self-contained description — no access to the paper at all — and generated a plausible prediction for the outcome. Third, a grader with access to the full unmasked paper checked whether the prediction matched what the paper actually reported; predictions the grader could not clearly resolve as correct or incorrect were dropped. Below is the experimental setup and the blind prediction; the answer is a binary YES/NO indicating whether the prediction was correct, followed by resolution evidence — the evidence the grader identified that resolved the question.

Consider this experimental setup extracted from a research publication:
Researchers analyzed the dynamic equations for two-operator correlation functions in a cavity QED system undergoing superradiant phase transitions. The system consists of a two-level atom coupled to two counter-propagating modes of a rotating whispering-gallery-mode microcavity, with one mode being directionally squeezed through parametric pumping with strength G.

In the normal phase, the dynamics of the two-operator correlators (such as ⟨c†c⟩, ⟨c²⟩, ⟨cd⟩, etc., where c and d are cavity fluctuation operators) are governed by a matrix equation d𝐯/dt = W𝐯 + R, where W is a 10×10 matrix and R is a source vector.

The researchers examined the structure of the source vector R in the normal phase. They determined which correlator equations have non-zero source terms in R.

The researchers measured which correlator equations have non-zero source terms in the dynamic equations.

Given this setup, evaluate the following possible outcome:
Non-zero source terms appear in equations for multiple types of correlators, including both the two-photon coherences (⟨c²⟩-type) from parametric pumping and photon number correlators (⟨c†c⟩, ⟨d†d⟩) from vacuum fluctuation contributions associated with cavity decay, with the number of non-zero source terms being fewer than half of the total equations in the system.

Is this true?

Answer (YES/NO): NO